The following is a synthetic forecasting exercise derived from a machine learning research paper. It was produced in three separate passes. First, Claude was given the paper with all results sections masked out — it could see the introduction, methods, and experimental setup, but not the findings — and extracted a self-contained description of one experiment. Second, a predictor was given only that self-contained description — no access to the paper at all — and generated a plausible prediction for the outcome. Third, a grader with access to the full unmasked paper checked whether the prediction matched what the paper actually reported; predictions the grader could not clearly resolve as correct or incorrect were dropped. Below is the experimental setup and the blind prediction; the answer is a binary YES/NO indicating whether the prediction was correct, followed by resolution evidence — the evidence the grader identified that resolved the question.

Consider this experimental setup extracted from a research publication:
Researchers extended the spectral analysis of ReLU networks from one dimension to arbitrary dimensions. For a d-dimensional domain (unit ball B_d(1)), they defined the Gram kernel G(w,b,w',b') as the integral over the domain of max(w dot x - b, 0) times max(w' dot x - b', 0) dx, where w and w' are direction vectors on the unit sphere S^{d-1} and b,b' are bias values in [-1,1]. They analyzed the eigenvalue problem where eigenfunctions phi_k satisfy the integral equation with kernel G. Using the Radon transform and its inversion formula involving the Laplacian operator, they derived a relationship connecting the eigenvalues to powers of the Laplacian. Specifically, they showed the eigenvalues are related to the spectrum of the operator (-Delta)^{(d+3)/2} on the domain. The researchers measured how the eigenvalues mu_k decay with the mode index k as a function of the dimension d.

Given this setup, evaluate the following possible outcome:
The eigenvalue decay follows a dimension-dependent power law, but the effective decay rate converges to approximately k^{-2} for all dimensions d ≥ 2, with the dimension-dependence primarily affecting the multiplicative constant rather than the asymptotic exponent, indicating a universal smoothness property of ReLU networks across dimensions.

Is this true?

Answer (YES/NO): NO